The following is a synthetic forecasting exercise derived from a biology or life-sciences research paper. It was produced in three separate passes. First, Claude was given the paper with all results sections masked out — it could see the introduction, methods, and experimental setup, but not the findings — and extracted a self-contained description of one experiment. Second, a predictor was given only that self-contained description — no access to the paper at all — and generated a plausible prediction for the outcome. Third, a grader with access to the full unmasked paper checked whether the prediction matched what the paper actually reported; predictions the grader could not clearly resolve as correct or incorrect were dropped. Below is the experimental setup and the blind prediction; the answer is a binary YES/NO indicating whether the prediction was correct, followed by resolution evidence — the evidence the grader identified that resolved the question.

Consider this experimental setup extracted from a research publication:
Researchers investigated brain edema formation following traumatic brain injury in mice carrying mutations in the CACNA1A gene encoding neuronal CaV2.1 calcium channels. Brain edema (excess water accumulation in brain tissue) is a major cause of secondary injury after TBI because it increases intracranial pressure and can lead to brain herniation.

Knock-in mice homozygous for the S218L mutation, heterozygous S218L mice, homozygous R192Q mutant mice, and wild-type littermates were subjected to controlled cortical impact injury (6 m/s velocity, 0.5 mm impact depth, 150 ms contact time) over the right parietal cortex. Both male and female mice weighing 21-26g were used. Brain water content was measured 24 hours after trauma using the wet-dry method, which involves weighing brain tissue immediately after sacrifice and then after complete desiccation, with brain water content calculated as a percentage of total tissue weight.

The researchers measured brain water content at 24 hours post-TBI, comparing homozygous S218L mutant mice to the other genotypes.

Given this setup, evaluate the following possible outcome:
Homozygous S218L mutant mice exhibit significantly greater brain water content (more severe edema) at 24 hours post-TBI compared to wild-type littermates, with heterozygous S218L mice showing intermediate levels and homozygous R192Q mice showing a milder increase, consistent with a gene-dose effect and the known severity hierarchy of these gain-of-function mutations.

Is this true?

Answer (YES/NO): NO